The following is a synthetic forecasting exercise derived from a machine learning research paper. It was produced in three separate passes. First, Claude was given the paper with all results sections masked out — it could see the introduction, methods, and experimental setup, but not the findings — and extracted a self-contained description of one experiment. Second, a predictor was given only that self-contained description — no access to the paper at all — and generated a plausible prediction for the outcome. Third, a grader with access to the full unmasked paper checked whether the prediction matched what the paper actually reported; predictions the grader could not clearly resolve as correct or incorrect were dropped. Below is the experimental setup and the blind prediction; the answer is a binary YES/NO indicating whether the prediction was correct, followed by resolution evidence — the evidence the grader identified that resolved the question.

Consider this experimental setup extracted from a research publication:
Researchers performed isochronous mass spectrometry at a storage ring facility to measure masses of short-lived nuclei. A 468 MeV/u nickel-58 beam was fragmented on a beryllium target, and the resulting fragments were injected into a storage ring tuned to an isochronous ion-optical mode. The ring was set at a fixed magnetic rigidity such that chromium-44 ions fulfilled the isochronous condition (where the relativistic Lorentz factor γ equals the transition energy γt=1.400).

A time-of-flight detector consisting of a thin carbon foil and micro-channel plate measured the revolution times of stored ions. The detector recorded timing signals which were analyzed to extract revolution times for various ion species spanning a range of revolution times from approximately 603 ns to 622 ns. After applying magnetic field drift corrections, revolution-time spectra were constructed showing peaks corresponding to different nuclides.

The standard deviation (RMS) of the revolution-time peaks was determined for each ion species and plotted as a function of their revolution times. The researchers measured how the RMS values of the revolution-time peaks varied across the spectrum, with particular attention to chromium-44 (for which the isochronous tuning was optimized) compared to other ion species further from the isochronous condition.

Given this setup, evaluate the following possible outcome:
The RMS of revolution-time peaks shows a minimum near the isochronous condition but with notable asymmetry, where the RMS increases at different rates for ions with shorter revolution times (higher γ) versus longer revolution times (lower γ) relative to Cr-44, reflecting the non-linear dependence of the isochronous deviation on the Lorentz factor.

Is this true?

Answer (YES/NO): NO